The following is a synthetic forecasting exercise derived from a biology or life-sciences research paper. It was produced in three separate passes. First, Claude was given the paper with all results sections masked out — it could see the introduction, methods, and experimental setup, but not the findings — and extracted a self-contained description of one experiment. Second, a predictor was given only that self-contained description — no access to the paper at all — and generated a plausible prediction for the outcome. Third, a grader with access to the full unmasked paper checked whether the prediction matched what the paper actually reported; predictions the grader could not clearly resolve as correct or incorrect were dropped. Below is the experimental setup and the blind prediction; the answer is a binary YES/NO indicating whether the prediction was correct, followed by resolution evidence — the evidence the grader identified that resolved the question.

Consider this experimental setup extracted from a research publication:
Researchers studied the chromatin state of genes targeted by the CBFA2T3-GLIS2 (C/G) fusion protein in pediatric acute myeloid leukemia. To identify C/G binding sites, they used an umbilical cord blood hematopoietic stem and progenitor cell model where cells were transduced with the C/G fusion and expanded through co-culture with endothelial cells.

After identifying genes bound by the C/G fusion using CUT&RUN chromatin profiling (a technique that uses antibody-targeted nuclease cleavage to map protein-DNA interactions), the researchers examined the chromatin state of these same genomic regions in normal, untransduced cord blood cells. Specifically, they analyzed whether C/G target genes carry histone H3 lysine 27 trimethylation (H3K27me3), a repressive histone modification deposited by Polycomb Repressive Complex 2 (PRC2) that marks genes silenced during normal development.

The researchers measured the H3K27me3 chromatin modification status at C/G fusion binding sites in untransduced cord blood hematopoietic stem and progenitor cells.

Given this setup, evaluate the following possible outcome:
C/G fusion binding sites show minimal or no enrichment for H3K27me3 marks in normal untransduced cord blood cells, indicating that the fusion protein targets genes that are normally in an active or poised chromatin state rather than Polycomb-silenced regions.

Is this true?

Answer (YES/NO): YES